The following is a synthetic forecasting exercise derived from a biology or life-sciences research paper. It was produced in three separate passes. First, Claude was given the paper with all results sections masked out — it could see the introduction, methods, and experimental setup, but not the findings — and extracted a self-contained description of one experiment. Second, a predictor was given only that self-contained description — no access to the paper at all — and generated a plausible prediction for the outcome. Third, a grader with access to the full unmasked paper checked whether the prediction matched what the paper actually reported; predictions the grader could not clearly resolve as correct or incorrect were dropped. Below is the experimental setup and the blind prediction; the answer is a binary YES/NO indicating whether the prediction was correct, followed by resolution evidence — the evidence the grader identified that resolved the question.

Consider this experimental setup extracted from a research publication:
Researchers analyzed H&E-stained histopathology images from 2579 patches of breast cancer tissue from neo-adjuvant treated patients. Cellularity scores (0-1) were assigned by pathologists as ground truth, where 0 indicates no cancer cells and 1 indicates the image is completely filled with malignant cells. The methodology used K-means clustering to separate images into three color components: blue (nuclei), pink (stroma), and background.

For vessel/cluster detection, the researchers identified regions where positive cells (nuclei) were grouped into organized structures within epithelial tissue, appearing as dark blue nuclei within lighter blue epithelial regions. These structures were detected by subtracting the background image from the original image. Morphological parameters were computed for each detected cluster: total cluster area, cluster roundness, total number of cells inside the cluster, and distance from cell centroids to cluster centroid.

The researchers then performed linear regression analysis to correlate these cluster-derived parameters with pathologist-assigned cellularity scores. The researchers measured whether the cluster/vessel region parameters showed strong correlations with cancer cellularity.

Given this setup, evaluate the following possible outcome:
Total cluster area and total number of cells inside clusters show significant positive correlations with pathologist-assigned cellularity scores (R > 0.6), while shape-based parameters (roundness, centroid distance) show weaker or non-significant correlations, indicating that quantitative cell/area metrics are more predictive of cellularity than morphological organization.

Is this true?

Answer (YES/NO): NO